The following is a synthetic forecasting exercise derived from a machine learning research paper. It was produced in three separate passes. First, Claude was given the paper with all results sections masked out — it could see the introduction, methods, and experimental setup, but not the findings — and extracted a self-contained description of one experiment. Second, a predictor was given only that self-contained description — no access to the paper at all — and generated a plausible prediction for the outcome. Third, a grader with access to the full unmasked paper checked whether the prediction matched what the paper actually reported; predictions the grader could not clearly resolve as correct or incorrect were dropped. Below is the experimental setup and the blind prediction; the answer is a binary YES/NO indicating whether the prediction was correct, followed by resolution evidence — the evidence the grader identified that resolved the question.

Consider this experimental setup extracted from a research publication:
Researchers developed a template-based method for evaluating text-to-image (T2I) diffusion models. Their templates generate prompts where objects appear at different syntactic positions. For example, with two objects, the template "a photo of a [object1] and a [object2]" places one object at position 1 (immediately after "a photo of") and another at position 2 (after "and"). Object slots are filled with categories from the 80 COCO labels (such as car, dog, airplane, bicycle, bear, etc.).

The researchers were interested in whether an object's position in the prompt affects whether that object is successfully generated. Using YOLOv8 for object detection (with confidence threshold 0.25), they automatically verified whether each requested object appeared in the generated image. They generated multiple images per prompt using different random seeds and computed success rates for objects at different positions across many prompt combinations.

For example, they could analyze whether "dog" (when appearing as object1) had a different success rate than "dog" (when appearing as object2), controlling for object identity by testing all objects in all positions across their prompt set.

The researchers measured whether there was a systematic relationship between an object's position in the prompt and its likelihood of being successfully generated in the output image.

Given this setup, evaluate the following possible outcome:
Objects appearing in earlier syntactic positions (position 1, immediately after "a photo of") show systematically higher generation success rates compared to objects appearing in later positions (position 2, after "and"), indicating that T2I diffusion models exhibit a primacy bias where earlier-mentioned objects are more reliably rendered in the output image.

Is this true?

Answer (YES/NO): YES